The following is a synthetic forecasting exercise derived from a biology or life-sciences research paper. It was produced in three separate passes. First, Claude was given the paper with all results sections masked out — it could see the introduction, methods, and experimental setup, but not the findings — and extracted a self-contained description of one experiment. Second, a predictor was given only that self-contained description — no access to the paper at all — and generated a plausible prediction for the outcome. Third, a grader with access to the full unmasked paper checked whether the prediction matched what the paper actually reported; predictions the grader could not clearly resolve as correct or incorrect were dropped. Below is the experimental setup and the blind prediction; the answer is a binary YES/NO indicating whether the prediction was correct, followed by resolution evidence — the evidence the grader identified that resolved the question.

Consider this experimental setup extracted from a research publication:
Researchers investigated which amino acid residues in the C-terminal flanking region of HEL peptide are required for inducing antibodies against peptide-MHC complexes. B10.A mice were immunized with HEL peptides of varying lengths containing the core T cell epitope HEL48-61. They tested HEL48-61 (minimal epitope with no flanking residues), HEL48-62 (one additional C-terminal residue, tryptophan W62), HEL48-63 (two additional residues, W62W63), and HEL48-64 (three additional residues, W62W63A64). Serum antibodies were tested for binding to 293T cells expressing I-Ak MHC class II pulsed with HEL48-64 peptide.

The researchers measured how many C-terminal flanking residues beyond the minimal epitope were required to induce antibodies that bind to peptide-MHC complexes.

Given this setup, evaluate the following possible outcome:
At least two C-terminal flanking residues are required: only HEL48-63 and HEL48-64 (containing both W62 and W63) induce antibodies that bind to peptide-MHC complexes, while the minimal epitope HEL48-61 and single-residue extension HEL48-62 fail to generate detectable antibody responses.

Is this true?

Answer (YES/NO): YES